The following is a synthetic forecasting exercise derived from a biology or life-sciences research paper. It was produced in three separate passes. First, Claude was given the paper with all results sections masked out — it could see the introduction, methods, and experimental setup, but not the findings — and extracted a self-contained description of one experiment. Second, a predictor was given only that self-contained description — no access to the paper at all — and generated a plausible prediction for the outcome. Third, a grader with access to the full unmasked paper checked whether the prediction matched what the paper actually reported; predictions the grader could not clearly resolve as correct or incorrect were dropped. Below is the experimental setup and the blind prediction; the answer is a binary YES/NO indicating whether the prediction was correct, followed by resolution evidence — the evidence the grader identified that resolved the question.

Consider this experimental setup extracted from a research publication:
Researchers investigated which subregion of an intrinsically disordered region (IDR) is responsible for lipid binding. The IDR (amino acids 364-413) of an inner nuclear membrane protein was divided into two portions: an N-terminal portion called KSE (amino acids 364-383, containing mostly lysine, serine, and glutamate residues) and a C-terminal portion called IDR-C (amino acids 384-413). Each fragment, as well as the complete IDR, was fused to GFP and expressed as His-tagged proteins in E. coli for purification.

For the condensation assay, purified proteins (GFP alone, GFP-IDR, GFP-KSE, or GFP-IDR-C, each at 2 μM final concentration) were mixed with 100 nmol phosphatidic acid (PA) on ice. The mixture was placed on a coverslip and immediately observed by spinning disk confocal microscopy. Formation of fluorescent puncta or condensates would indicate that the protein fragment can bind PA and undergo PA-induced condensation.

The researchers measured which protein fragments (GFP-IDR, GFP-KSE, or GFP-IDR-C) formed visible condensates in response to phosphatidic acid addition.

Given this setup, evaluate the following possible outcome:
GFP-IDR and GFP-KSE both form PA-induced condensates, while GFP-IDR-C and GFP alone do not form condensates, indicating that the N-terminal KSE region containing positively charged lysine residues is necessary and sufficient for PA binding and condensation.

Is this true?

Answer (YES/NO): NO